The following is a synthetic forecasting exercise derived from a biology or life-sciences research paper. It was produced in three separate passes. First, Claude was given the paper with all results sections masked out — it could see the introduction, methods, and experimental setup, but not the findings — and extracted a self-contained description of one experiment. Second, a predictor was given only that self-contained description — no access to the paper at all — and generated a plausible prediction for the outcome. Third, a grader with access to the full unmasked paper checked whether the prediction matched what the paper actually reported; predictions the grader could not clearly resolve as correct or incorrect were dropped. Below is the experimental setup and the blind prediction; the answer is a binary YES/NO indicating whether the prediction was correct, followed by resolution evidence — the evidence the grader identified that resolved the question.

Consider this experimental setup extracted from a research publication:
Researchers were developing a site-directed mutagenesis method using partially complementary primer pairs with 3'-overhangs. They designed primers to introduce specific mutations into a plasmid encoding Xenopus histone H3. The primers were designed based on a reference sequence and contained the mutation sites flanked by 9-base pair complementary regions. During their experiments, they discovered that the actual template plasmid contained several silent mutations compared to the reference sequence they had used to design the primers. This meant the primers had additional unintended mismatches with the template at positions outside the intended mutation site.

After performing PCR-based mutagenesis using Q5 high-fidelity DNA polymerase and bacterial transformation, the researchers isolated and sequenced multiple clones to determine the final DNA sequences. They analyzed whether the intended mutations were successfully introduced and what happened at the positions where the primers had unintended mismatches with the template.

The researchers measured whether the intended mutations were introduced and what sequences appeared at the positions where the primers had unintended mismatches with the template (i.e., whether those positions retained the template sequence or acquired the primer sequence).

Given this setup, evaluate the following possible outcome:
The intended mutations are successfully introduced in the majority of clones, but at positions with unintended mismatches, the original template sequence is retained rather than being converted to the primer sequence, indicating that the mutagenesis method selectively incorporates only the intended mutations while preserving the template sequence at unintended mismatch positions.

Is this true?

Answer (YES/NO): NO